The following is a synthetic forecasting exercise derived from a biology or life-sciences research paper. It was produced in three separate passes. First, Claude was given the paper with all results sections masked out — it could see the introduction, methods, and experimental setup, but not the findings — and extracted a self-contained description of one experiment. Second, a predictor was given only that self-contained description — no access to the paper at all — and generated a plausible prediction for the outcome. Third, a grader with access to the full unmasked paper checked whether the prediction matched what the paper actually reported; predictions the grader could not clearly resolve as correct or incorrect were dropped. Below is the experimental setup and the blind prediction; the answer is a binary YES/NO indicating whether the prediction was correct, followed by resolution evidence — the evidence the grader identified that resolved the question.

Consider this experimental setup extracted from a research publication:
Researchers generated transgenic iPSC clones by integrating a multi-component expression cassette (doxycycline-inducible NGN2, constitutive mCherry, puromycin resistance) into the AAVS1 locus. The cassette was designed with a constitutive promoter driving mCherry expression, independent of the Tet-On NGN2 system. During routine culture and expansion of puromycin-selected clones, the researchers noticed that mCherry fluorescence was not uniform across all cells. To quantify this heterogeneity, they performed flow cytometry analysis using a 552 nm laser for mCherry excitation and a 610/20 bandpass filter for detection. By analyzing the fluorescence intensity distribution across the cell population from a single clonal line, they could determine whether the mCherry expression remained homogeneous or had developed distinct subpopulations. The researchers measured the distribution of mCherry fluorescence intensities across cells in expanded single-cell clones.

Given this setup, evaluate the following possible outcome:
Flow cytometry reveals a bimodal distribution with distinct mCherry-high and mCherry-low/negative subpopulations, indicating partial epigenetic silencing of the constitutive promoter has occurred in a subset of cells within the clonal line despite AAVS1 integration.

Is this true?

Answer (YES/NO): YES